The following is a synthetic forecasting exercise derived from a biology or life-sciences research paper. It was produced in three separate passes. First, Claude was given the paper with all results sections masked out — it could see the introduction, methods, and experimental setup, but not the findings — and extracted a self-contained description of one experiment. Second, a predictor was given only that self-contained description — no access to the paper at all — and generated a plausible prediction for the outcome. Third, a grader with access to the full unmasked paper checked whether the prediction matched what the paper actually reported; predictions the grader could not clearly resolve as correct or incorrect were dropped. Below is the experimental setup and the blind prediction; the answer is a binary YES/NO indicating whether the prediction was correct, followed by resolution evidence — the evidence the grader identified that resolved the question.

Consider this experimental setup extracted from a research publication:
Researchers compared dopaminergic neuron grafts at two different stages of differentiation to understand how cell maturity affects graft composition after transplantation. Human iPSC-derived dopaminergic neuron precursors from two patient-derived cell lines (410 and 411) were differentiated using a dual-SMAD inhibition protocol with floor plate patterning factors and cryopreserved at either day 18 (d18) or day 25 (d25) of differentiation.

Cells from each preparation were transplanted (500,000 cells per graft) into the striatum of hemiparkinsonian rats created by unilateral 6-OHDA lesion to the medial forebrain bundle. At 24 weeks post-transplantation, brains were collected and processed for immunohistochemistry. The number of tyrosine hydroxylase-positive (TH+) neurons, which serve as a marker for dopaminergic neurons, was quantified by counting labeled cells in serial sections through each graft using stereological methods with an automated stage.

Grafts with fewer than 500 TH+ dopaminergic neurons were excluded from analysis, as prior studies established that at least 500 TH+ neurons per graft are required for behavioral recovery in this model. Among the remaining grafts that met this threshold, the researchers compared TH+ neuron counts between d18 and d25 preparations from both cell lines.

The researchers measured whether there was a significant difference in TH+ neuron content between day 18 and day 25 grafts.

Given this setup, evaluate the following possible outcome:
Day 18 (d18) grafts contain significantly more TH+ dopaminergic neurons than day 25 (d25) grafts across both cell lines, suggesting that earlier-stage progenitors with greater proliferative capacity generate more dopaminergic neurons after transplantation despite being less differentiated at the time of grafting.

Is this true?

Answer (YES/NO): YES